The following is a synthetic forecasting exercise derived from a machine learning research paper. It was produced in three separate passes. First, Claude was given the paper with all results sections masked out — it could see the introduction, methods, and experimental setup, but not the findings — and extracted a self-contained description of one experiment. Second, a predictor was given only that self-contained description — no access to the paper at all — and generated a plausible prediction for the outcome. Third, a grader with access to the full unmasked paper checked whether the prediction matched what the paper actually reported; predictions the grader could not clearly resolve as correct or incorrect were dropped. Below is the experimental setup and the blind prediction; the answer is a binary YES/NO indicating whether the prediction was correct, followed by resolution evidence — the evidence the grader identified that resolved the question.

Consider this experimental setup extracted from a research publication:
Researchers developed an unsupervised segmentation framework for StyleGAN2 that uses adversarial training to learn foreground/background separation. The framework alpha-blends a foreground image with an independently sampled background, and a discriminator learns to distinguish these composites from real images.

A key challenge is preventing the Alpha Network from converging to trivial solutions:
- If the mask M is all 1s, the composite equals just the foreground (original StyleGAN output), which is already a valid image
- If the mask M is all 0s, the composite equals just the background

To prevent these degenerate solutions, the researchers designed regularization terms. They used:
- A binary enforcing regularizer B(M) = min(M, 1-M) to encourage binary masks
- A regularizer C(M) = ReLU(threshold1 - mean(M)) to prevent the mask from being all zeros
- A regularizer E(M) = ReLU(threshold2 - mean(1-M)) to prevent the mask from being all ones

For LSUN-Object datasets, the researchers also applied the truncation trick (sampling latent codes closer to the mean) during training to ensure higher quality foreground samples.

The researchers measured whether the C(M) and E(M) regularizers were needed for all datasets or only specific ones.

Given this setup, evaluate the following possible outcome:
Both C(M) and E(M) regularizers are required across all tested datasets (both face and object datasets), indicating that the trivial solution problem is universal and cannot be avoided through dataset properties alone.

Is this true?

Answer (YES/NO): NO